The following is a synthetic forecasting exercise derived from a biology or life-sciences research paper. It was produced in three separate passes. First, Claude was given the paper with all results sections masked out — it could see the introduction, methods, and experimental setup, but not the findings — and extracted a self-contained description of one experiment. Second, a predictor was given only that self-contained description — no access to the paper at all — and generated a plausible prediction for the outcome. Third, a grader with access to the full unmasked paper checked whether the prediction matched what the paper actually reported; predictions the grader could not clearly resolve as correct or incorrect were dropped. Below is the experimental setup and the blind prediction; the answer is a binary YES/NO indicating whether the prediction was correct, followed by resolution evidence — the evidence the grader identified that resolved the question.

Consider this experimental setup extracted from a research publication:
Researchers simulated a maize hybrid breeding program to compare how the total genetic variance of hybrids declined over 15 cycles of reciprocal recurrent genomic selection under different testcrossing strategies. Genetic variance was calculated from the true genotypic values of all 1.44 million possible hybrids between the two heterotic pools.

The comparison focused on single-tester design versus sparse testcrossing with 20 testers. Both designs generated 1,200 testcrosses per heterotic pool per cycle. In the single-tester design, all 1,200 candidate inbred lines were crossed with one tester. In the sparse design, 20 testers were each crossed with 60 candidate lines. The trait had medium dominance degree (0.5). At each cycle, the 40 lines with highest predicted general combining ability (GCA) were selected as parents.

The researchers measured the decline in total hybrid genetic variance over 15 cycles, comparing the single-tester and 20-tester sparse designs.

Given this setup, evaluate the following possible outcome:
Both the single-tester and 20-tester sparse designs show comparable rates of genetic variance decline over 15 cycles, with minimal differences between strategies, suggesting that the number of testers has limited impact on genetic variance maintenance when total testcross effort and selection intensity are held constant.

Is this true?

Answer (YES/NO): NO